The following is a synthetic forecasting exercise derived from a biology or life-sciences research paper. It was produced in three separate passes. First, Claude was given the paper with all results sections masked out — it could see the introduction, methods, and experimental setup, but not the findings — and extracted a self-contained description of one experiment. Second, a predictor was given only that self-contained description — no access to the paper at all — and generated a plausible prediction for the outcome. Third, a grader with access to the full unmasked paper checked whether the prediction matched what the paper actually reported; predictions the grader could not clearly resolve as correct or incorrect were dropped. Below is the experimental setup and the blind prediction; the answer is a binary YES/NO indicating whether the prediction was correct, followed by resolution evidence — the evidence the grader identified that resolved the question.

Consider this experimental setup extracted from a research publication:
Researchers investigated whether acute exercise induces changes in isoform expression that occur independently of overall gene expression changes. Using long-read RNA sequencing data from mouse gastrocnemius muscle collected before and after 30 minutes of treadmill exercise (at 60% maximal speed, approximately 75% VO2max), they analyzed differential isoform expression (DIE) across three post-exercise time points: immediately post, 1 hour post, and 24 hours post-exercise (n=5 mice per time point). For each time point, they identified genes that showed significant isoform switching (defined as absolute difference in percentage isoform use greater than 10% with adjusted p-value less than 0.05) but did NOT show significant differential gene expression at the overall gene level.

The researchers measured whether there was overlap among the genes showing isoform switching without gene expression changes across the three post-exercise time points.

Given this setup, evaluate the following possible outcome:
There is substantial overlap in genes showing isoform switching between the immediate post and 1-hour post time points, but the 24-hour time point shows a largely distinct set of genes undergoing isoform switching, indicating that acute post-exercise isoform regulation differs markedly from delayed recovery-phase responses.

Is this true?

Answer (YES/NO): NO